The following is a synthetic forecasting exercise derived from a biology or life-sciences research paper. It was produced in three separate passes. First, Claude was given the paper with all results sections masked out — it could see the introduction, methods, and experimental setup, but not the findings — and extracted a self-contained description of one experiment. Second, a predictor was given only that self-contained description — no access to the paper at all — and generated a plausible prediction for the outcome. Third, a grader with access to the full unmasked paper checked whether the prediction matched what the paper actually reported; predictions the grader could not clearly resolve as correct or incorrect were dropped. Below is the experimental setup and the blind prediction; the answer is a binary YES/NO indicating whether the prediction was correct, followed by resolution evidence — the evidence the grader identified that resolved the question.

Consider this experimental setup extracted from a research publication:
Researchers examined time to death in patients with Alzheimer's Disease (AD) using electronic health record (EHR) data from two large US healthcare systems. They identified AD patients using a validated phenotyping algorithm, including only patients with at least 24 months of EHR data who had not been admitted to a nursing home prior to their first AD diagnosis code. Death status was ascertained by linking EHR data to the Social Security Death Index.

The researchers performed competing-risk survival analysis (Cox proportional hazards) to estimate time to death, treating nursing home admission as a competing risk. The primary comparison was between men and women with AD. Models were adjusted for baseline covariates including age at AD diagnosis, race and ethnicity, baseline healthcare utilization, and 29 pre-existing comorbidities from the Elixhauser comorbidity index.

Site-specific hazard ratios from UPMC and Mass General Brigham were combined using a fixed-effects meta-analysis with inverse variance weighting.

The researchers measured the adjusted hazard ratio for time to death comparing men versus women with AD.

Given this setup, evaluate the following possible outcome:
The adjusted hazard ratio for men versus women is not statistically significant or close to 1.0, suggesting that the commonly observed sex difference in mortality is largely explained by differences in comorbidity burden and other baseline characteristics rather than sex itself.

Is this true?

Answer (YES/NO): NO